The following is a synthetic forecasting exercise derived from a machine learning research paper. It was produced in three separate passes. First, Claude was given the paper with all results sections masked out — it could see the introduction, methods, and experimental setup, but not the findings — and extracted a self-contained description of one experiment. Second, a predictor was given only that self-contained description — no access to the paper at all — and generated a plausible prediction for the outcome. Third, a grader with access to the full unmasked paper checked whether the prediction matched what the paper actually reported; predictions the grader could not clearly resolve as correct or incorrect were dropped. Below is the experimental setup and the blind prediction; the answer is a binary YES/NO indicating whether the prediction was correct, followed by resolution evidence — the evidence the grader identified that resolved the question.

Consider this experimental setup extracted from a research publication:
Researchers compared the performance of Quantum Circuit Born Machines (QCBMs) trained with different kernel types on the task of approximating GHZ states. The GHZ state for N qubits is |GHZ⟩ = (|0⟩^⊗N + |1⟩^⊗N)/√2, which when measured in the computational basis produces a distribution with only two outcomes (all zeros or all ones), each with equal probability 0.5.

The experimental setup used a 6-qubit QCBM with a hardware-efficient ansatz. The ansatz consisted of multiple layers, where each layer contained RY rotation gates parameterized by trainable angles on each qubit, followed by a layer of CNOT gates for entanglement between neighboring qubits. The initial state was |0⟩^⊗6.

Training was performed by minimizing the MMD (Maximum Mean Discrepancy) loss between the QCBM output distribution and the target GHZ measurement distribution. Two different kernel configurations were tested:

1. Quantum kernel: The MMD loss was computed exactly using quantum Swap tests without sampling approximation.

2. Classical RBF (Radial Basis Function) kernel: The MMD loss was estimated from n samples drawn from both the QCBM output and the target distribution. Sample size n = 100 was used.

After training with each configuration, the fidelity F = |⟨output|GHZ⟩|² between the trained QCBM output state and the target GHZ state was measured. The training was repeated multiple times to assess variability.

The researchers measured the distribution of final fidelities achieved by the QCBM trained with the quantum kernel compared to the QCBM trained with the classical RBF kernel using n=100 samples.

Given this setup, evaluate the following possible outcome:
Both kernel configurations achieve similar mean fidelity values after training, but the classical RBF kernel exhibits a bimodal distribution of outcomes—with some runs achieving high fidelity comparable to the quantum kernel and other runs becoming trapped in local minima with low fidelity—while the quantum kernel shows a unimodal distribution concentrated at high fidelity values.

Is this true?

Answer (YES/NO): NO